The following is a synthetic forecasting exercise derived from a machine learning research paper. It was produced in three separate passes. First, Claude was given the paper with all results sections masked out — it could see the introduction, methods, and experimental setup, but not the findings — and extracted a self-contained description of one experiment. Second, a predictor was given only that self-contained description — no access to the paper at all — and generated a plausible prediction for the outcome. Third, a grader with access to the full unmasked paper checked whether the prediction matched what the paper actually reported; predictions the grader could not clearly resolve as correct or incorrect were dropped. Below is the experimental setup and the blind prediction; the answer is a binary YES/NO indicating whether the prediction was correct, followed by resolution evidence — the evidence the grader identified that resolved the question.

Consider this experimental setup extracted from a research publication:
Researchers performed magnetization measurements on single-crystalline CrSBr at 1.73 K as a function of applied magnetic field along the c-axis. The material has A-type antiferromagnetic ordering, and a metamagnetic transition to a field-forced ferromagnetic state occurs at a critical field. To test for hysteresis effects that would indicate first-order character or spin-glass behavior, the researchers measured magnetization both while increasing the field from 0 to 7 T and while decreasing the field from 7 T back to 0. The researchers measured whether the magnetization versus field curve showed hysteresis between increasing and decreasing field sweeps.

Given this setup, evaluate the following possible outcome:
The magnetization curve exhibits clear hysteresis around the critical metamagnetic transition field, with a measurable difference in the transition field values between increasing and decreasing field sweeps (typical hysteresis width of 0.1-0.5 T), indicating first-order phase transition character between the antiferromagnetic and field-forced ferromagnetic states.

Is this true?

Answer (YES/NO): NO